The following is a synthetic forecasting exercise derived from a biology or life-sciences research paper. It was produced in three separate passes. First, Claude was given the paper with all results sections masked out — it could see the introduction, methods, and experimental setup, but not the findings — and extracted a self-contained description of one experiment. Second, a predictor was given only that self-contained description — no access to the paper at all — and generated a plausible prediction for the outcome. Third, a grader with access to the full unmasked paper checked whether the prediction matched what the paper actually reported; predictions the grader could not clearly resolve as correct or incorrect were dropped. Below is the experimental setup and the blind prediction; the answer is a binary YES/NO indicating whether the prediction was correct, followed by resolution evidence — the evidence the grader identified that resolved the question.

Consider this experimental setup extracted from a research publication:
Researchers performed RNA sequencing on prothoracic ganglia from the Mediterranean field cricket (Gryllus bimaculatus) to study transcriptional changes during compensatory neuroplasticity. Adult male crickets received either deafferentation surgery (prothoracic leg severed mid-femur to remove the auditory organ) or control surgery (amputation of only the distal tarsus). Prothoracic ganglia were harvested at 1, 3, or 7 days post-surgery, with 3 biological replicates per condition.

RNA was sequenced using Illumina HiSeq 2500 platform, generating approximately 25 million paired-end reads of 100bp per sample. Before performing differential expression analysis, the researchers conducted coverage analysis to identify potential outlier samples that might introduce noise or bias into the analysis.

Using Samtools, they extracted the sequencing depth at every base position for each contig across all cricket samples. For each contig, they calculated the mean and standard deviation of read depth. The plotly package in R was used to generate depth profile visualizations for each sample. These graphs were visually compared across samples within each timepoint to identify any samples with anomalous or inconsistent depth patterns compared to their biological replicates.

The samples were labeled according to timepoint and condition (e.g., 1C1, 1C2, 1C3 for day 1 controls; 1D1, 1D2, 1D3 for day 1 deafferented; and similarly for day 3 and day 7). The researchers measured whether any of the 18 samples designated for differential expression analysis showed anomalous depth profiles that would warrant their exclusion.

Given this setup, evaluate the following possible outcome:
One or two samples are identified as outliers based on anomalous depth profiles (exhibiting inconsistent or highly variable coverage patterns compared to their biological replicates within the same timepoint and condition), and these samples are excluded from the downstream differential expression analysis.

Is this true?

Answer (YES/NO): YES